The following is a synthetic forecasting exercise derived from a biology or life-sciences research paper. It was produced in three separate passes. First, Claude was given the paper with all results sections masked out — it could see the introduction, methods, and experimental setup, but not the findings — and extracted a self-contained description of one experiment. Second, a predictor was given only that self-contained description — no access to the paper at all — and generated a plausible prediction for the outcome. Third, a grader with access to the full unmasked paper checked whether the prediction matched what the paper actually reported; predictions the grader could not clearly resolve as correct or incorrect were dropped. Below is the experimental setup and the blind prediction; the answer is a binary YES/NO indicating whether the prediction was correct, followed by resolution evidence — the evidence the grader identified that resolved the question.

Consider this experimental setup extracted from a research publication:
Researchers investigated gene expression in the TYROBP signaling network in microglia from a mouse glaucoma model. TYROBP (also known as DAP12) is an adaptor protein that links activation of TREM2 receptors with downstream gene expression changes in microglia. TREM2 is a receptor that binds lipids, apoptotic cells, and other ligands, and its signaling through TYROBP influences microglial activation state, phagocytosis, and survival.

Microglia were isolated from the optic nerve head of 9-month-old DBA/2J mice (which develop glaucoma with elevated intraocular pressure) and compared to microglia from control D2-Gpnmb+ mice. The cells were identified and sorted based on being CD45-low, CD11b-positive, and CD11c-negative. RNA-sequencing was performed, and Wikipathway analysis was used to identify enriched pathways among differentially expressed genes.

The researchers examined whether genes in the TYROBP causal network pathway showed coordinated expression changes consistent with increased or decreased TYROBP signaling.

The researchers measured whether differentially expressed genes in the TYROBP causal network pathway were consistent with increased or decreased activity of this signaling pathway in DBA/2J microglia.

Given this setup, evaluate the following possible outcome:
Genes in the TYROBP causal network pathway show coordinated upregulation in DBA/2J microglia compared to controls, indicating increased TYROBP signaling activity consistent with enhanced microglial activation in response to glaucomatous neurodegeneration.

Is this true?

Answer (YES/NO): NO